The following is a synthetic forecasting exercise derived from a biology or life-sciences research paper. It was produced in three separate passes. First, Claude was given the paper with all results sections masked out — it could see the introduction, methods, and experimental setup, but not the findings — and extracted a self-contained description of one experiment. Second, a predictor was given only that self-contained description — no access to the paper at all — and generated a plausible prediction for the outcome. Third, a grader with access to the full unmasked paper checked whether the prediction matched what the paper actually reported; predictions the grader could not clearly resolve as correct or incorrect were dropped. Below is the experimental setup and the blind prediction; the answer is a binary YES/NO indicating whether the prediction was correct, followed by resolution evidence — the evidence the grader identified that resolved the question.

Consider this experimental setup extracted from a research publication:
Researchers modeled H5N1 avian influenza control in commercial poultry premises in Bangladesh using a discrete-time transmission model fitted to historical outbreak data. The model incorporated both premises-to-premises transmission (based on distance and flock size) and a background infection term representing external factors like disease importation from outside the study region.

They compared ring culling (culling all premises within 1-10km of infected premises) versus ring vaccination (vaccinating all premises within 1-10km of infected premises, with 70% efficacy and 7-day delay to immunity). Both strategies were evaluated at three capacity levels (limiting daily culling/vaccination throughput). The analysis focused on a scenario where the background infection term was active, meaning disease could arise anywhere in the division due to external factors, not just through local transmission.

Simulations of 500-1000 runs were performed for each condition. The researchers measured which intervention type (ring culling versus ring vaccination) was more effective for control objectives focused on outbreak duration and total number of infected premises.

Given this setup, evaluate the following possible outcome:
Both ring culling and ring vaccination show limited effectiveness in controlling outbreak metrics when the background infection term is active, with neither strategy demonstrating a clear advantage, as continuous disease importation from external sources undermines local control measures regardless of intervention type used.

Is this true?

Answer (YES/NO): NO